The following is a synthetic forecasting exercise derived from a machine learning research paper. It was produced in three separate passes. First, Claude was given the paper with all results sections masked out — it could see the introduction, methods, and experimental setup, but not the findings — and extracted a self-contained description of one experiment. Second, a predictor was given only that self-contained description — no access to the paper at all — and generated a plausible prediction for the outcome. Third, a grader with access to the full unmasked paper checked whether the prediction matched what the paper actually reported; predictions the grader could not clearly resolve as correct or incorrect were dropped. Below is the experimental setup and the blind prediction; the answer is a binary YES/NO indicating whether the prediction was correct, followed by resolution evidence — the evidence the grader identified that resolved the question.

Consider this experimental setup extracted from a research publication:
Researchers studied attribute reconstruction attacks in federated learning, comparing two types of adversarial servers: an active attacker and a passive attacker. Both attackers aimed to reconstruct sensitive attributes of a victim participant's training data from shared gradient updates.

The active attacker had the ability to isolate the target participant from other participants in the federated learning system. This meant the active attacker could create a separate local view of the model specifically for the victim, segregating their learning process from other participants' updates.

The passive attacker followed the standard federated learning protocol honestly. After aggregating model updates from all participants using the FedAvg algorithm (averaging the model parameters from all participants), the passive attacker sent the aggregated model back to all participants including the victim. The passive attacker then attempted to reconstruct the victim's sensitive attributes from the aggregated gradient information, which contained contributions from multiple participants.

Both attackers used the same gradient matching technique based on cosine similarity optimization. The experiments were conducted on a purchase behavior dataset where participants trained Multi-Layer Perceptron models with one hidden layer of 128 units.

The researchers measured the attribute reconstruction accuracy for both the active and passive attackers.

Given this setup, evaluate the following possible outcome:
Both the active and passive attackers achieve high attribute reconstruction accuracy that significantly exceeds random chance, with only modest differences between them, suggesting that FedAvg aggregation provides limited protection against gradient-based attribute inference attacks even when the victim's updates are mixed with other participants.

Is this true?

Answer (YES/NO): YES